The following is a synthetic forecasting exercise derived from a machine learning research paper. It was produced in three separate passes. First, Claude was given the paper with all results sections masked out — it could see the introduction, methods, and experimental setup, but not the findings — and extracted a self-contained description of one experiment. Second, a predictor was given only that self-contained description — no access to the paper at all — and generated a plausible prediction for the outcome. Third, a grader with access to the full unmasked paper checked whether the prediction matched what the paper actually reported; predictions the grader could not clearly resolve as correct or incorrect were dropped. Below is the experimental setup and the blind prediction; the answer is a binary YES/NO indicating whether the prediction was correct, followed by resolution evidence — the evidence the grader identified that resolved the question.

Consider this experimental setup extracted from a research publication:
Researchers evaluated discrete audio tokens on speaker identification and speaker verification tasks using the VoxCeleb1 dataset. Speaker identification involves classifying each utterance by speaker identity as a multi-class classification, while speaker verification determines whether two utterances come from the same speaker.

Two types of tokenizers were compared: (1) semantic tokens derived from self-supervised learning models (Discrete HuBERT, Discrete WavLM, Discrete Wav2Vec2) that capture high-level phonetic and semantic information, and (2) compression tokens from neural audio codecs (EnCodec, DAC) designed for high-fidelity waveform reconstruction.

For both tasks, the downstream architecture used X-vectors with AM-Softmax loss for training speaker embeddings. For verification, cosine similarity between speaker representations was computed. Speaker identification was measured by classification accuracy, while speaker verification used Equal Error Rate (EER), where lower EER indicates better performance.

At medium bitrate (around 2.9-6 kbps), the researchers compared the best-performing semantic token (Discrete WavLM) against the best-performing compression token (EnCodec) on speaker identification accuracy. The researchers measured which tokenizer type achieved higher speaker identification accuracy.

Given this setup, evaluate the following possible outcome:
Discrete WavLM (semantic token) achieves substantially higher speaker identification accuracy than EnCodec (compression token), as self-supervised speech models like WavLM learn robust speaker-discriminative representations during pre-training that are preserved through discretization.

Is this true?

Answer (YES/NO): NO